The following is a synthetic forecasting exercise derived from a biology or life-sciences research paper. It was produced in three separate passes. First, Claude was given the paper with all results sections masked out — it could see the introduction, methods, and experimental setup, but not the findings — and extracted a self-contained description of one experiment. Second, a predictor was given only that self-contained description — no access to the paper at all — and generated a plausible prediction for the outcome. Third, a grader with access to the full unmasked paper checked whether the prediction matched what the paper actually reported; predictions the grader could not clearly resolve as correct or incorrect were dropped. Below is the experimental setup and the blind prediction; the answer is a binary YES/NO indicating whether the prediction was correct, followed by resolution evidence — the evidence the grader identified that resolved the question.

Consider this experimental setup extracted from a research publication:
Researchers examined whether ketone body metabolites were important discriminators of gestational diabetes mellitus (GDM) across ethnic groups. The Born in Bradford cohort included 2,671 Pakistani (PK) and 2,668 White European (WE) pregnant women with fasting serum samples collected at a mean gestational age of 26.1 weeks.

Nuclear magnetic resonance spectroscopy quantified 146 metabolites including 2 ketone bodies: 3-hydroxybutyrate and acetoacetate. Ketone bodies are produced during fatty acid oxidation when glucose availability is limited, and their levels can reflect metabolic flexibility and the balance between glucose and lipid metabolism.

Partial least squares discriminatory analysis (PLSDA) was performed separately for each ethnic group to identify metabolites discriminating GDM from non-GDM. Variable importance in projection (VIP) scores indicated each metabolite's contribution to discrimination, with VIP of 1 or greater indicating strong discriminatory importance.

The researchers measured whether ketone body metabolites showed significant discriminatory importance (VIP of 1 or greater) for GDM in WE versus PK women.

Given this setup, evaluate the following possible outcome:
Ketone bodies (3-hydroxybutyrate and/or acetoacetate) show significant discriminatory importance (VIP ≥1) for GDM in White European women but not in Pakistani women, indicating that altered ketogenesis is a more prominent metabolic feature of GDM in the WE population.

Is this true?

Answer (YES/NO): NO